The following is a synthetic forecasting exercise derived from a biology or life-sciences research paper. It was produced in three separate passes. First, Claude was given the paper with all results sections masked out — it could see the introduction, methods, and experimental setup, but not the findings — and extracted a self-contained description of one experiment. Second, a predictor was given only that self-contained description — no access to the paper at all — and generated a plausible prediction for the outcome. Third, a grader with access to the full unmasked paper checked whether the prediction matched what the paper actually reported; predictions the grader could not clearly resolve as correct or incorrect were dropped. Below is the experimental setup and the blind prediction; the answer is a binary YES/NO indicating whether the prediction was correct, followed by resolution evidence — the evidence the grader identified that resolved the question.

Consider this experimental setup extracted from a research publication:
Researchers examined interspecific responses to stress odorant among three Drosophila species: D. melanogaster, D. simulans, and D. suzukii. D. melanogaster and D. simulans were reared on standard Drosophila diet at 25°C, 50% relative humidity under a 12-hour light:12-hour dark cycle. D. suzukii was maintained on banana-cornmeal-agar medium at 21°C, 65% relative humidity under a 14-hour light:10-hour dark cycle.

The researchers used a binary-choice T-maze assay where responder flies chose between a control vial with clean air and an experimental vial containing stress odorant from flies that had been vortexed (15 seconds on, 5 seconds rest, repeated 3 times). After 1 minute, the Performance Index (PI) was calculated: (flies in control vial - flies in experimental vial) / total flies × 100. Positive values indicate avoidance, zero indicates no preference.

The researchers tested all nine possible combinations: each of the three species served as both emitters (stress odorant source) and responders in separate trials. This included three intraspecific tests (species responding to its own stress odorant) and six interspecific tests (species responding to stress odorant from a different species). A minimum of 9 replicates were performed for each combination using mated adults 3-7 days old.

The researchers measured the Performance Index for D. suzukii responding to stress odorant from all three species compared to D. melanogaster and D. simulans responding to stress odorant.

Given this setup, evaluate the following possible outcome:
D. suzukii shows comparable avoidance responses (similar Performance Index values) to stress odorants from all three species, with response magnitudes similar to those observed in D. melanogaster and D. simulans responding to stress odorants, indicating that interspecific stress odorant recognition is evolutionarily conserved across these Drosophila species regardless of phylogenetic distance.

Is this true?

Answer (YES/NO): NO